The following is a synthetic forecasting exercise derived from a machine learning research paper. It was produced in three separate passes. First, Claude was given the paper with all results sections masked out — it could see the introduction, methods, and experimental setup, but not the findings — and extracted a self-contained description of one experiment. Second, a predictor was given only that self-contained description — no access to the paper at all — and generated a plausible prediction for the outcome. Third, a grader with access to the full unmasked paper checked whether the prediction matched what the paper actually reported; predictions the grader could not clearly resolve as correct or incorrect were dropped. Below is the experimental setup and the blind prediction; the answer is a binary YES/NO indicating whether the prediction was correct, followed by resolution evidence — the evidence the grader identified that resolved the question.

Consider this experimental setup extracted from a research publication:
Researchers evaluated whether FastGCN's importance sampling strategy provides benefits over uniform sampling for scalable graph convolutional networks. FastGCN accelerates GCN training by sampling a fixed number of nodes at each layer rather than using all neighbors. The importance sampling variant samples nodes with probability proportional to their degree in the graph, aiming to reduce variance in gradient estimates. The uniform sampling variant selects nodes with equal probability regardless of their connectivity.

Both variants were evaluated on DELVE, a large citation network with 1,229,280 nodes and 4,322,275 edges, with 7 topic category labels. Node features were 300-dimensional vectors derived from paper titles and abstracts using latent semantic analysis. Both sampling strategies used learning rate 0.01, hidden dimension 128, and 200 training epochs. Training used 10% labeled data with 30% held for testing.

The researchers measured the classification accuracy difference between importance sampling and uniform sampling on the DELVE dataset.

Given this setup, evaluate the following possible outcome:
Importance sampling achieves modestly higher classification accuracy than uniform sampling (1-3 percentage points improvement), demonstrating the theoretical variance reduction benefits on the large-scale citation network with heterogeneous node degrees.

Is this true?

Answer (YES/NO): NO